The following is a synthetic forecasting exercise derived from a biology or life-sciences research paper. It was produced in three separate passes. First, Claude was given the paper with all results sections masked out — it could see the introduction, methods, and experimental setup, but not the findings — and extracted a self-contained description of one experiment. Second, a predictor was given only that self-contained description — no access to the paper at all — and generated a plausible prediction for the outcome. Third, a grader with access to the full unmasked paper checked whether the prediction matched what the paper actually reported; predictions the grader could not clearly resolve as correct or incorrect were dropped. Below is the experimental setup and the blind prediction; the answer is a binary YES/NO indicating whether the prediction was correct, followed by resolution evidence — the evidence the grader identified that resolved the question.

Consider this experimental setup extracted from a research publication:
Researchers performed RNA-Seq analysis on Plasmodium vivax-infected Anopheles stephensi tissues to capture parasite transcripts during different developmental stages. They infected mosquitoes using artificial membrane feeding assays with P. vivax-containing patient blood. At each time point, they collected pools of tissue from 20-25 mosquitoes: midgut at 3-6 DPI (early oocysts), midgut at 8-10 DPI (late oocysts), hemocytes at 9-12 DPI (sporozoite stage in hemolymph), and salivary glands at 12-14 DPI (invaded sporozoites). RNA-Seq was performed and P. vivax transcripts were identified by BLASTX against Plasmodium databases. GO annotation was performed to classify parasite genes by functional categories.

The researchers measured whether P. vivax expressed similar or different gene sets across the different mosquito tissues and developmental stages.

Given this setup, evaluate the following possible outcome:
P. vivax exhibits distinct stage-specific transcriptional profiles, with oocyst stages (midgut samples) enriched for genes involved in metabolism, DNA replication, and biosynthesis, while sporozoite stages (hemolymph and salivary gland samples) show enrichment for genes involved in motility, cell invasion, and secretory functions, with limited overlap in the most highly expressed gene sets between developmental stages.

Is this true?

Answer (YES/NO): NO